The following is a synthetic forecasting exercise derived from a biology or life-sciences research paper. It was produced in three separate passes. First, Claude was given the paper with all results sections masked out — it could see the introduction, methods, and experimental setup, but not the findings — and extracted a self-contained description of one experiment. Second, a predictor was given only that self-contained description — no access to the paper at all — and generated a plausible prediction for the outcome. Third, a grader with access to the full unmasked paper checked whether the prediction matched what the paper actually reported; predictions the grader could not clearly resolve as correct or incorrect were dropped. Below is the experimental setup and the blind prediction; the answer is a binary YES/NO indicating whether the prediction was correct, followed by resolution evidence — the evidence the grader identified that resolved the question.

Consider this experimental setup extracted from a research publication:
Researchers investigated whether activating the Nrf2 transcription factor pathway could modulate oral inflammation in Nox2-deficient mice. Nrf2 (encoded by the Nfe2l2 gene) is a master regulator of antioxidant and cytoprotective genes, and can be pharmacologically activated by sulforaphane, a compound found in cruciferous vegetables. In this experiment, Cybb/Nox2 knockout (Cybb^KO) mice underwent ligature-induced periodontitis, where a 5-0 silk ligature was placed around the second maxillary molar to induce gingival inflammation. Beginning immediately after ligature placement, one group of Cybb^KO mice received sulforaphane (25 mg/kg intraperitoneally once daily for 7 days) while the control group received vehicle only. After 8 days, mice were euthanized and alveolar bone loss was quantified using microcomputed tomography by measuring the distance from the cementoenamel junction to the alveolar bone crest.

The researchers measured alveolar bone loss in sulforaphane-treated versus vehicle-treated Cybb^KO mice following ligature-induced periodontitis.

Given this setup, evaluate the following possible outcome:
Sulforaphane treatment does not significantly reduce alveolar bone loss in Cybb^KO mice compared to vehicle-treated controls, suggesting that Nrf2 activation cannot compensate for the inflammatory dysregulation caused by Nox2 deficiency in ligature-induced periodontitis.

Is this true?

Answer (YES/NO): NO